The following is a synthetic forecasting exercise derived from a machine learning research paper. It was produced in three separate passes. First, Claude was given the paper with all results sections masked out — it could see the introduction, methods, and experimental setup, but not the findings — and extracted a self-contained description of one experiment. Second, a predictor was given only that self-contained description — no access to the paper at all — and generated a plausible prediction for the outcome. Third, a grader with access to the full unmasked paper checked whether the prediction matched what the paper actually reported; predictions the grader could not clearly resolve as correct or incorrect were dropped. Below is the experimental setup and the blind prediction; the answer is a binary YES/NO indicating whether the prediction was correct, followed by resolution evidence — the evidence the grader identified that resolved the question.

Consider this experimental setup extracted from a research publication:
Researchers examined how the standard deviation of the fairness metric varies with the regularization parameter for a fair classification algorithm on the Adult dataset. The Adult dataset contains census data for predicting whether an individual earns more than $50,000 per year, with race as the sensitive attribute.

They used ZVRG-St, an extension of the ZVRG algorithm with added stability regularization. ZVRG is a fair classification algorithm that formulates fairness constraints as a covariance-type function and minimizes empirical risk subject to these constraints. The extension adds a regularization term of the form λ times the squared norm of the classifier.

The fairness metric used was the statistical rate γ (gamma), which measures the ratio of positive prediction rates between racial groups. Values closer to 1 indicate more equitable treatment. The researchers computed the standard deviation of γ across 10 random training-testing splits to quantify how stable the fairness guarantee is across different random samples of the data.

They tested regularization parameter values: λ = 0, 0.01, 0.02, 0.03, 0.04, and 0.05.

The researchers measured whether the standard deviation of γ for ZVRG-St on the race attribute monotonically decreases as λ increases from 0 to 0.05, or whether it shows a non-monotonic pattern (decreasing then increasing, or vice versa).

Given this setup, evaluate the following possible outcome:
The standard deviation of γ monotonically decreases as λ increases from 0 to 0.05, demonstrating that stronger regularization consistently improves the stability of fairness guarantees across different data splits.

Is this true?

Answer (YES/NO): NO